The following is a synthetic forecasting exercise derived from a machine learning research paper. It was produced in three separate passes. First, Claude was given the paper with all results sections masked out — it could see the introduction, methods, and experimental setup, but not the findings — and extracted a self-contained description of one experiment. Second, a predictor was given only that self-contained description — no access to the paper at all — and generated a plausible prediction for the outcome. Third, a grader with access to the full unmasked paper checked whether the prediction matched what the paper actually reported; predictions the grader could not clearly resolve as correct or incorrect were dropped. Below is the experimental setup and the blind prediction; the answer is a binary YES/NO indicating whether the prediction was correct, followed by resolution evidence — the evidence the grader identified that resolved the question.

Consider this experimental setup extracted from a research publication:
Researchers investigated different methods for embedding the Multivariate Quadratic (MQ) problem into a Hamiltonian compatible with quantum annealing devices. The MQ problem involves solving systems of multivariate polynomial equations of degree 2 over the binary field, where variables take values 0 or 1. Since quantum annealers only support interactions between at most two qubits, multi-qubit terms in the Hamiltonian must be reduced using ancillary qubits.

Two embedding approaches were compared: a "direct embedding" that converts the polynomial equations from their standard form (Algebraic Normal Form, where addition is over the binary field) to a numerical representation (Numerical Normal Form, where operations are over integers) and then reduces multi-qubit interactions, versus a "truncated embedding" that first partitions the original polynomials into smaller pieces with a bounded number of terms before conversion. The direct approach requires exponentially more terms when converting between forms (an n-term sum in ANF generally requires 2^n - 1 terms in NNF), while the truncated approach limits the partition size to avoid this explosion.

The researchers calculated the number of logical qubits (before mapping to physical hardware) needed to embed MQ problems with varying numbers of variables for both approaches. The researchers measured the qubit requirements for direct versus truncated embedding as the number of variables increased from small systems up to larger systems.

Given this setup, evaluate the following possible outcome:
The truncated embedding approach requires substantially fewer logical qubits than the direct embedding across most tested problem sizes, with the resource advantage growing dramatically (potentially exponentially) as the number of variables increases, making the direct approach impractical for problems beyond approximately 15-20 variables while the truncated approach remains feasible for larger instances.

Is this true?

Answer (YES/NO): NO